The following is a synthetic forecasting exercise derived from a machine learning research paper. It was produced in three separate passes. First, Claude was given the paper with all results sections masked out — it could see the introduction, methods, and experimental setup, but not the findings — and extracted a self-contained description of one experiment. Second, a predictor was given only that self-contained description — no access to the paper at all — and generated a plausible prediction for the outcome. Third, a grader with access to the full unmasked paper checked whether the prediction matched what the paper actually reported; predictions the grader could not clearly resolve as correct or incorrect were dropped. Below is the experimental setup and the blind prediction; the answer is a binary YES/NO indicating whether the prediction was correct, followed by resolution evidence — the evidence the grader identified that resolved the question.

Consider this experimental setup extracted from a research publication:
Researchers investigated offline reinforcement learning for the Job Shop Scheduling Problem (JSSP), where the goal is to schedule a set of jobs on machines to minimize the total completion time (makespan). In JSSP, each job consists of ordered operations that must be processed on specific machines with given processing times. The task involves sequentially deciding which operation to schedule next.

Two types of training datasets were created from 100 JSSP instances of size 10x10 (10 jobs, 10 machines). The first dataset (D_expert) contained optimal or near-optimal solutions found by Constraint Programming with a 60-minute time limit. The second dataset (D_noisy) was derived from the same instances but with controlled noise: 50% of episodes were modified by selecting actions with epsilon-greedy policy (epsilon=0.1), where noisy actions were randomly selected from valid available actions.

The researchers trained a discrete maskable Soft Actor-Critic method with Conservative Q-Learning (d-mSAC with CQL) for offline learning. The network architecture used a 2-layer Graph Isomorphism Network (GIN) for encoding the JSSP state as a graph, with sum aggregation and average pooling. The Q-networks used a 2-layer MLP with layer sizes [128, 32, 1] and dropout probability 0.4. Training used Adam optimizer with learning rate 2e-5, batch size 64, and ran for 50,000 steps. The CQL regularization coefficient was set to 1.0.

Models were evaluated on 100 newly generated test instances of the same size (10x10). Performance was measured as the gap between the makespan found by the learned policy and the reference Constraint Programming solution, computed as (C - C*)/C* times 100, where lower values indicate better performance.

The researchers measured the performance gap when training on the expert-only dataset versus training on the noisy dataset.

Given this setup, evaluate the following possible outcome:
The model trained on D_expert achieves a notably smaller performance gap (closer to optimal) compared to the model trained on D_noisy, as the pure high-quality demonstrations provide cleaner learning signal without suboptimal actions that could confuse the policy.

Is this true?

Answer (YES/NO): NO